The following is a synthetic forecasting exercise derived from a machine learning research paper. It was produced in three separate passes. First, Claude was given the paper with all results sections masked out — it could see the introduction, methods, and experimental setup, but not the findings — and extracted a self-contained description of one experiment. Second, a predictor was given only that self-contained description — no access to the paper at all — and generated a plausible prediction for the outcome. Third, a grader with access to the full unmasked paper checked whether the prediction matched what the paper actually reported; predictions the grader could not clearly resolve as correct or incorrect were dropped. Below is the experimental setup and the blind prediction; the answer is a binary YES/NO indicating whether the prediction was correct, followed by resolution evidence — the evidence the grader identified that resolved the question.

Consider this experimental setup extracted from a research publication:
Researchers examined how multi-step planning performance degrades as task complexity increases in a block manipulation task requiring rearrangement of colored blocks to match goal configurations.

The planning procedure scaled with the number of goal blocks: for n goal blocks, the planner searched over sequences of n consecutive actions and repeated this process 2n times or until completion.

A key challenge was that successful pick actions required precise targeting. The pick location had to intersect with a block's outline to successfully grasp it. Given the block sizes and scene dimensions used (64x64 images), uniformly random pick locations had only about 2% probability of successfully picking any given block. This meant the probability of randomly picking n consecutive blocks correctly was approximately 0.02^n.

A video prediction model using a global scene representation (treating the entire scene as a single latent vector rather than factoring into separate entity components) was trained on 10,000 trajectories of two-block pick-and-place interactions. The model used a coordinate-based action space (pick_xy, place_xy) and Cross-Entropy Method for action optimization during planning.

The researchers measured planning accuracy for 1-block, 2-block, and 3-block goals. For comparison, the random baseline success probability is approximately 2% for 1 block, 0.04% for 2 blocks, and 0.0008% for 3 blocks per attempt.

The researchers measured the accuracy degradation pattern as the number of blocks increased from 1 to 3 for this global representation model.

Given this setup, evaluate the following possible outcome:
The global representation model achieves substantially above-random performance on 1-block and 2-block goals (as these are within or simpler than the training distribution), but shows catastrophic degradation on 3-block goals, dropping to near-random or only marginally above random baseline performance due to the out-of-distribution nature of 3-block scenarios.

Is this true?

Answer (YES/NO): NO